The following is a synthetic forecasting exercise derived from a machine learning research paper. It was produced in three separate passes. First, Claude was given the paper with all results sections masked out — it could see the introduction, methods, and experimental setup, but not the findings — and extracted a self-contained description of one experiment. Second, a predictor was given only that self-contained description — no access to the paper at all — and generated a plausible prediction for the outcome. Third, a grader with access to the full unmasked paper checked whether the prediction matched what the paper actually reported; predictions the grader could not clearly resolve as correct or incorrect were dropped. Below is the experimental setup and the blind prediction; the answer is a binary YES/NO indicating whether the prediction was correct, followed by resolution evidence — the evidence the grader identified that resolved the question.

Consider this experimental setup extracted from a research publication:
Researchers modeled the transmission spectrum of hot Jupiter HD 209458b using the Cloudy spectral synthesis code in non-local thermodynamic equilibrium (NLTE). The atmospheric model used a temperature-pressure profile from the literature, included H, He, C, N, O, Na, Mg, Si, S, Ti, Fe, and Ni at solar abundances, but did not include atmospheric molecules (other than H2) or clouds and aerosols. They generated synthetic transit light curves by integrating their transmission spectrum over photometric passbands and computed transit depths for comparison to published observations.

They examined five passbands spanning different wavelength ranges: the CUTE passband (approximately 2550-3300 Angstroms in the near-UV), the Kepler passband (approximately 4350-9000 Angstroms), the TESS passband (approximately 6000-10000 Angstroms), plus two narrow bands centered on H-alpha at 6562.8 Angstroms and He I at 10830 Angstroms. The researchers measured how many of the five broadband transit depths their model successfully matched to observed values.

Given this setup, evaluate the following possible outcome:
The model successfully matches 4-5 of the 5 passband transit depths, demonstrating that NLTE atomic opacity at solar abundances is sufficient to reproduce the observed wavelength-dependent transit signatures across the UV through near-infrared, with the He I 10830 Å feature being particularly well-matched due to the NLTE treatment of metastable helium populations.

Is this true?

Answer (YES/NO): NO